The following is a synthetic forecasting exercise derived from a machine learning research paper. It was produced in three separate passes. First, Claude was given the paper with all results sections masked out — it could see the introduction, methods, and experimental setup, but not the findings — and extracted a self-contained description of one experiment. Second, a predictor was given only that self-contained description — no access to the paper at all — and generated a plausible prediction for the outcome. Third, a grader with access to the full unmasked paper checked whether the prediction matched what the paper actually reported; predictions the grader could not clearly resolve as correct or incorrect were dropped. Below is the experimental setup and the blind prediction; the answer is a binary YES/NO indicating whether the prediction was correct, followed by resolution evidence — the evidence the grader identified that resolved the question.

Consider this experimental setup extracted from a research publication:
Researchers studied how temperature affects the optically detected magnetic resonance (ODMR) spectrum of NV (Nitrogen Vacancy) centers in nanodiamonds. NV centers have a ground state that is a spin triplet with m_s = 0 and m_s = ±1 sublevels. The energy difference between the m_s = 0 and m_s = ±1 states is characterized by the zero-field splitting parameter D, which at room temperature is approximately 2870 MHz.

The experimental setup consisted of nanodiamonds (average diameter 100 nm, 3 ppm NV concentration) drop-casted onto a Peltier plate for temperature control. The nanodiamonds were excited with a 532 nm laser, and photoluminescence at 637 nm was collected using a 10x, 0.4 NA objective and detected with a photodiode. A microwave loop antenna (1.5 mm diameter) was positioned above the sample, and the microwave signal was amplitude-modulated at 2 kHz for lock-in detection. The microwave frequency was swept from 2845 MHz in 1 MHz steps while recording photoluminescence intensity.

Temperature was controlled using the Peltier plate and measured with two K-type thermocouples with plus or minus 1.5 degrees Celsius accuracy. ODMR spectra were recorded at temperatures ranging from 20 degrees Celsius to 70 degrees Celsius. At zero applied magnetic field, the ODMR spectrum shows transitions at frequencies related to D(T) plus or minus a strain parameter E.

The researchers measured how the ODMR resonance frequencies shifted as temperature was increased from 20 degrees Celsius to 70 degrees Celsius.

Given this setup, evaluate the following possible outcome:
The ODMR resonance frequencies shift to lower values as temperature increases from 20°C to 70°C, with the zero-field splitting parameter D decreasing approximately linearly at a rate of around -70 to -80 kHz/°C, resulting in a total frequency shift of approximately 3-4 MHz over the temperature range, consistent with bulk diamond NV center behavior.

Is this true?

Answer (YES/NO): NO